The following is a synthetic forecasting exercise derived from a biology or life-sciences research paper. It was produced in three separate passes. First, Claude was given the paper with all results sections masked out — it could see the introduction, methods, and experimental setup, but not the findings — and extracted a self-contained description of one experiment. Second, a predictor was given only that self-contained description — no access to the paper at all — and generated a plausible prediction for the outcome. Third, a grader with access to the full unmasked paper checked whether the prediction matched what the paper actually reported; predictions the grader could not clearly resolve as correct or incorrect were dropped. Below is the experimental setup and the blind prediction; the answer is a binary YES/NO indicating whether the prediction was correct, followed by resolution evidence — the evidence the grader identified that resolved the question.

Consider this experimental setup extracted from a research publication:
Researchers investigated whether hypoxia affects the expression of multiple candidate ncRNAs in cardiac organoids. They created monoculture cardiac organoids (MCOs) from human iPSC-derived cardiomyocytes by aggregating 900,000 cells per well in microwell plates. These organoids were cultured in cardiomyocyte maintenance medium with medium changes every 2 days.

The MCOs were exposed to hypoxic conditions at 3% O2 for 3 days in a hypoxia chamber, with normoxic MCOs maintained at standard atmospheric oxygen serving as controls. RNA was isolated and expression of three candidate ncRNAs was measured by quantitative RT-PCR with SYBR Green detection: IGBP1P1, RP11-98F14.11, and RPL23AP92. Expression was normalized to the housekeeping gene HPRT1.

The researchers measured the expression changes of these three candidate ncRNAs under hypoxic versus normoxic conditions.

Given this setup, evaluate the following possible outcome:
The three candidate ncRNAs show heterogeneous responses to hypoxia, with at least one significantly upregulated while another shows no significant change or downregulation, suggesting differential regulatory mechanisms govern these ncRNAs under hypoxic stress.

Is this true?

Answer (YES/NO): NO